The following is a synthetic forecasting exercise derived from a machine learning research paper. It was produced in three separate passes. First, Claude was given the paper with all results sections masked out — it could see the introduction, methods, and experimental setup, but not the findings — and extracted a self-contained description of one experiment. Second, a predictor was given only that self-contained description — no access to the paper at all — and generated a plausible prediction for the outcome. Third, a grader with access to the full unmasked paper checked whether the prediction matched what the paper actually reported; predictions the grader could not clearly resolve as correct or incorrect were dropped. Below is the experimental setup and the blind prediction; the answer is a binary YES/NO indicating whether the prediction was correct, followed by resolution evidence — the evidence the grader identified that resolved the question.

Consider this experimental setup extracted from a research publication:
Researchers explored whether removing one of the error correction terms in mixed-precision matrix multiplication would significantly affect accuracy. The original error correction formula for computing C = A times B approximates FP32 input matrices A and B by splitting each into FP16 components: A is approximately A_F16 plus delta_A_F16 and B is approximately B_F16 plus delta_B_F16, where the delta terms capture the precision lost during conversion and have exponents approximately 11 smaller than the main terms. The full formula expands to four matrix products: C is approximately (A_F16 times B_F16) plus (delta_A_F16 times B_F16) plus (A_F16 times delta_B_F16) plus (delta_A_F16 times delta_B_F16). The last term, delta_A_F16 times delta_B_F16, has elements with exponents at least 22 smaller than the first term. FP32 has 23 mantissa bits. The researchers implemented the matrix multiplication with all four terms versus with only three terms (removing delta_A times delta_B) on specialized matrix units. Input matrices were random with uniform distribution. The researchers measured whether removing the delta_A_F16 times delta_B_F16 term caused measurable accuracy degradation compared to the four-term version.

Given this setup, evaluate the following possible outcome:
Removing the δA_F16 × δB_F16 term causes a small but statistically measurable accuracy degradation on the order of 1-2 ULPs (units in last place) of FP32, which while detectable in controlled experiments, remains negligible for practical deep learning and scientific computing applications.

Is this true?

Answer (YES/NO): NO